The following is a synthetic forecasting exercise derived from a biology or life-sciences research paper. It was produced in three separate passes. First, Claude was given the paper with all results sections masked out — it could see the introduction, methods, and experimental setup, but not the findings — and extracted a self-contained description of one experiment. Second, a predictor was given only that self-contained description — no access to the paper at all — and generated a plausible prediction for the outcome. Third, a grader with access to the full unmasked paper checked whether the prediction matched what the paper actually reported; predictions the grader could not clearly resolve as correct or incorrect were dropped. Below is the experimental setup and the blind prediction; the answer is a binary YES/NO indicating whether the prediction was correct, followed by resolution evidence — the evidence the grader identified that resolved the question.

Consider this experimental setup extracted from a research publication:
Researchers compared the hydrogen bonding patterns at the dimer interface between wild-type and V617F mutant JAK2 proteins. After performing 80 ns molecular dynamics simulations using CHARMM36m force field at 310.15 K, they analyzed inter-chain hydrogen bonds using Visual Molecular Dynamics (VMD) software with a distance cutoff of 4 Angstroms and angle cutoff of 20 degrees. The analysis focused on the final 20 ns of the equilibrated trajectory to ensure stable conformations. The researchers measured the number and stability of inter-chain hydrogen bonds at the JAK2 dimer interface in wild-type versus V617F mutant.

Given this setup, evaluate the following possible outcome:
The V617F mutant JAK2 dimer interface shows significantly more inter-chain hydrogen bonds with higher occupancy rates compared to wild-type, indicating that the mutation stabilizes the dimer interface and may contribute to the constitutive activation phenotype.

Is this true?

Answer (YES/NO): YES